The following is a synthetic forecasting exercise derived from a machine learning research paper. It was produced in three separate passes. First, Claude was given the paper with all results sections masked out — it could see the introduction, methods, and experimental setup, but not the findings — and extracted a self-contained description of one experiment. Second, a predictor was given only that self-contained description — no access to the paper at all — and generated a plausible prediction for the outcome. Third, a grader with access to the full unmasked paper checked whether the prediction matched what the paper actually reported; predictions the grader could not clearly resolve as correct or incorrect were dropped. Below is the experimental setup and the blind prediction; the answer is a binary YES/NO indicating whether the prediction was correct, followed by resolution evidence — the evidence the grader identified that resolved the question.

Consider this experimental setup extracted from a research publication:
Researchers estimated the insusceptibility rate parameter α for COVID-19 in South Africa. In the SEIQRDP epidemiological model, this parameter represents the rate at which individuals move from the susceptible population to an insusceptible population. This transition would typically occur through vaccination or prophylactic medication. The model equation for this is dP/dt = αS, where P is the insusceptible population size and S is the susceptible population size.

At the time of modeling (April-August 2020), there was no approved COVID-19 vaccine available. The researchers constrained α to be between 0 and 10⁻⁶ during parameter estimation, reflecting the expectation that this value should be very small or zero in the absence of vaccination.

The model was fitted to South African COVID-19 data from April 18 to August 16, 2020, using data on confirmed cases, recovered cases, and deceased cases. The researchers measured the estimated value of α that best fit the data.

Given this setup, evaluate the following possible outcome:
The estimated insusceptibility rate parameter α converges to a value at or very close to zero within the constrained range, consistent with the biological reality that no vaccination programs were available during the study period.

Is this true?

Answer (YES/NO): NO